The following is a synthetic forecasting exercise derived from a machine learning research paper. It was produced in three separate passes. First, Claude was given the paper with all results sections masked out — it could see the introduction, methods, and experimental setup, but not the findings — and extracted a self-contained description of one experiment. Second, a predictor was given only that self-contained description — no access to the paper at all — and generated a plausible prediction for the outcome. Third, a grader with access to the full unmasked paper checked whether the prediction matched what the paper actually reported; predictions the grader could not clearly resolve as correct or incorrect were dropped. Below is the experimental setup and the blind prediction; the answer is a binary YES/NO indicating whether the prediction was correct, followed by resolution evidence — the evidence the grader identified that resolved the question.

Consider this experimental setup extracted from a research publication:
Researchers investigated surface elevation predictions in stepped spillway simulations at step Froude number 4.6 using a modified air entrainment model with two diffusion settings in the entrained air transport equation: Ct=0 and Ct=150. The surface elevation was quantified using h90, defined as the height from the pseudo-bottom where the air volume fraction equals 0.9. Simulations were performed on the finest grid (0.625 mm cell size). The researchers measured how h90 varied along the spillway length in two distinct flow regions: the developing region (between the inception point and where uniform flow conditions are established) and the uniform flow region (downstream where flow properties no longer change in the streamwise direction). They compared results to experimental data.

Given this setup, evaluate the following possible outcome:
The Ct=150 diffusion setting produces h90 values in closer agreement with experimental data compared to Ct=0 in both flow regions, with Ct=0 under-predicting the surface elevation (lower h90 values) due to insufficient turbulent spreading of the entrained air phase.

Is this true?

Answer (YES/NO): NO